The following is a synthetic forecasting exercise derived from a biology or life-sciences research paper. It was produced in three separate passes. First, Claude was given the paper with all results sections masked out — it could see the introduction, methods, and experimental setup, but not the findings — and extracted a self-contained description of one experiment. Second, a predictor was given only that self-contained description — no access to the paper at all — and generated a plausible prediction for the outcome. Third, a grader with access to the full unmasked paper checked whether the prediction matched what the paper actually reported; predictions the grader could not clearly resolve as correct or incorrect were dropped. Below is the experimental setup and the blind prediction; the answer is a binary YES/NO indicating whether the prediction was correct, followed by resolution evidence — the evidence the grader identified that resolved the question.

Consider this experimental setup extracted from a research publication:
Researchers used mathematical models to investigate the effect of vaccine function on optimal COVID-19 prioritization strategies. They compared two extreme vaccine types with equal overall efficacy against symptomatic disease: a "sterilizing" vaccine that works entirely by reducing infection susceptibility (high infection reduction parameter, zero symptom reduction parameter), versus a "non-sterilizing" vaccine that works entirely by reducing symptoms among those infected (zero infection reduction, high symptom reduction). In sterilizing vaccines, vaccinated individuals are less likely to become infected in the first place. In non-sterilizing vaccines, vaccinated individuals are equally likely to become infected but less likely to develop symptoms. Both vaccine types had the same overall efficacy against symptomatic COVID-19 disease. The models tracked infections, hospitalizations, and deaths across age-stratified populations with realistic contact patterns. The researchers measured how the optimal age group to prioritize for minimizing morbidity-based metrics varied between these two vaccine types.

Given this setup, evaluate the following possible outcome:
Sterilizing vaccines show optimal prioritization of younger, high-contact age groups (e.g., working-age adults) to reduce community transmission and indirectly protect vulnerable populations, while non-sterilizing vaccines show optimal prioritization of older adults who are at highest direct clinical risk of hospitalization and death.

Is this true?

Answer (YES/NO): YES